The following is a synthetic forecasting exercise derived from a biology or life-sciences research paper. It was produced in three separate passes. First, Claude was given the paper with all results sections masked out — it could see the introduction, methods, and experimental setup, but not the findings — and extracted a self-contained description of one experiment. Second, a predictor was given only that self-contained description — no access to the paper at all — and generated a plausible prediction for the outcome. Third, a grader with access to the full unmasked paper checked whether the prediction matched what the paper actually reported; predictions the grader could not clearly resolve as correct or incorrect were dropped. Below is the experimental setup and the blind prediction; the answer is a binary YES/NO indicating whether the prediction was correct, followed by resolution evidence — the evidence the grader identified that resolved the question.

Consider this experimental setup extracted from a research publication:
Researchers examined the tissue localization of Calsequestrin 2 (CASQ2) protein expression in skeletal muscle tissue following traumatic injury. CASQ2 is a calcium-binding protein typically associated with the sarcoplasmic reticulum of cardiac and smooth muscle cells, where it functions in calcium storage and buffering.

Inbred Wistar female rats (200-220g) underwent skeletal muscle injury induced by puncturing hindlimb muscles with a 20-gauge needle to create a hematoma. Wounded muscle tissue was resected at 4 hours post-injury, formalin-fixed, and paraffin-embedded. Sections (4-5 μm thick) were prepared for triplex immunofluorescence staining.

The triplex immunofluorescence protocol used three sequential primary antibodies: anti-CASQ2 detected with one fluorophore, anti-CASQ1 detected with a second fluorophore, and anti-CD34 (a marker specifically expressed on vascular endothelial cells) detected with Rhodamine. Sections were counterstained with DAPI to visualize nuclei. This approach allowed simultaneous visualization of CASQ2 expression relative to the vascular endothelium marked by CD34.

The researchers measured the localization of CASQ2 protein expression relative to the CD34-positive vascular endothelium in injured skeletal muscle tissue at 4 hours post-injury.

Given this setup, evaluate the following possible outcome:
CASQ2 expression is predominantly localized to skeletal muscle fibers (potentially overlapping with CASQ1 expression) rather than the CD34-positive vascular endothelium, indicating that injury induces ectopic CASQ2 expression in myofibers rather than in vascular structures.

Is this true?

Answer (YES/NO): NO